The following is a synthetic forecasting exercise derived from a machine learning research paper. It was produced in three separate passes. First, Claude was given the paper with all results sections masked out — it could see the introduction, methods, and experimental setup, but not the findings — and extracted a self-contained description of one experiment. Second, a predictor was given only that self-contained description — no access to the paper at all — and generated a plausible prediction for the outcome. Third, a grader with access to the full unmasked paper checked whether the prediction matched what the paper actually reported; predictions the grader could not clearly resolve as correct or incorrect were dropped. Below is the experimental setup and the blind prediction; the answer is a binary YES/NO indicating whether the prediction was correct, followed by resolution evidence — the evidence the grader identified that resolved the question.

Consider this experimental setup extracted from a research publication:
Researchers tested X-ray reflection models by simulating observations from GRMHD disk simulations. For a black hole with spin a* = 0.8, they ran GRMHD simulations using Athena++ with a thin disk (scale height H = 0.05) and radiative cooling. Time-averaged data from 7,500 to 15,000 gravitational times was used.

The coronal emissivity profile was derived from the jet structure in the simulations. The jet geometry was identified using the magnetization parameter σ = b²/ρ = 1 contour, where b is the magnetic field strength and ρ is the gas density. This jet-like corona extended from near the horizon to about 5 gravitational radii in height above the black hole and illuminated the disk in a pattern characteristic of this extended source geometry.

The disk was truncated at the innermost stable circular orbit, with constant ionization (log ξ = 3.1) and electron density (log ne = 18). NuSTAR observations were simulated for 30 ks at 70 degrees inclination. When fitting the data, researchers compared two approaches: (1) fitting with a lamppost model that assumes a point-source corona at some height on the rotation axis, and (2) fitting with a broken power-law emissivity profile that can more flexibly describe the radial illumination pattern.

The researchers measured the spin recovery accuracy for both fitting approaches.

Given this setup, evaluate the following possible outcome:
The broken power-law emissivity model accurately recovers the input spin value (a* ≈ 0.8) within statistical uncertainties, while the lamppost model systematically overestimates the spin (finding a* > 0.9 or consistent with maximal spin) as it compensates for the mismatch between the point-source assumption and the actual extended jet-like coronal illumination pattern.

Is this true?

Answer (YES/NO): NO